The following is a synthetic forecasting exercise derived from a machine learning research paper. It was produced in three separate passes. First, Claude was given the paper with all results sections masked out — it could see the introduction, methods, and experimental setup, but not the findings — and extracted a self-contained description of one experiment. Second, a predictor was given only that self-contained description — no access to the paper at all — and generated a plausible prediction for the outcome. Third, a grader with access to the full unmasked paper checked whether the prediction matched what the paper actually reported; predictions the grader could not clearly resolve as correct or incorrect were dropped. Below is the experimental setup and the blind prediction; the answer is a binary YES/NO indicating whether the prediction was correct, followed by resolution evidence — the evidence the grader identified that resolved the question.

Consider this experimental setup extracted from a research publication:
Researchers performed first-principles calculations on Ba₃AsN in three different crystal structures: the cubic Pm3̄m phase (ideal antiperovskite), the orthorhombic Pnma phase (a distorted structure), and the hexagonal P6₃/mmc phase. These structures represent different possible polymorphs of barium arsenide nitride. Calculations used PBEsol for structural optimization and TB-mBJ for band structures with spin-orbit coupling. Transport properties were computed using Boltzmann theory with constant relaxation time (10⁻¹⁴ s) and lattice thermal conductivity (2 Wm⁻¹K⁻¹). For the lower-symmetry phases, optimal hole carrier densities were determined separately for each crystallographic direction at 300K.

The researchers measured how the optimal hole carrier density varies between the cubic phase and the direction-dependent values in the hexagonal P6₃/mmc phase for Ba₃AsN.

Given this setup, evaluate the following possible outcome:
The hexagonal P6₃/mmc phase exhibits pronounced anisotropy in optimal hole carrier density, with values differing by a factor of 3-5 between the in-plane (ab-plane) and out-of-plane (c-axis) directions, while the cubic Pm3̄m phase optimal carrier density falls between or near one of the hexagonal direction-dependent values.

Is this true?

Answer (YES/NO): NO